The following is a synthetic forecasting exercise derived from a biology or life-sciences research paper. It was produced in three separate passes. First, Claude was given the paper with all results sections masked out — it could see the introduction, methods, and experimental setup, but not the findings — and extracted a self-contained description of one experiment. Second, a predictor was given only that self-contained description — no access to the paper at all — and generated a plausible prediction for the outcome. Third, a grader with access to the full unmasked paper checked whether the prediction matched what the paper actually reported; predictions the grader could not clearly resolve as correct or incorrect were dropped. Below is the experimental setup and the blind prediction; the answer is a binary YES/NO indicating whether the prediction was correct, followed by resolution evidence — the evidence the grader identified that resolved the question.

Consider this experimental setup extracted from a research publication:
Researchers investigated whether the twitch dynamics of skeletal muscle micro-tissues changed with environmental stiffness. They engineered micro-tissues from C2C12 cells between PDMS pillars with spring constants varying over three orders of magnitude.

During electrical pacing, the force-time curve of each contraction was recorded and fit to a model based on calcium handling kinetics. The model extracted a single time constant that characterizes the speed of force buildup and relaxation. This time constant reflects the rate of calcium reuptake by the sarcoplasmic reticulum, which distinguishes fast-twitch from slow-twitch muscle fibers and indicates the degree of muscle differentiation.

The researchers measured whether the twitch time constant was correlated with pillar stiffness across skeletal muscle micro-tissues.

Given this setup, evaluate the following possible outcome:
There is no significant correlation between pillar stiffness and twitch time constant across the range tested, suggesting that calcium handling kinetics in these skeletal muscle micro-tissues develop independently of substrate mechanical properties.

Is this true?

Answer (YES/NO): YES